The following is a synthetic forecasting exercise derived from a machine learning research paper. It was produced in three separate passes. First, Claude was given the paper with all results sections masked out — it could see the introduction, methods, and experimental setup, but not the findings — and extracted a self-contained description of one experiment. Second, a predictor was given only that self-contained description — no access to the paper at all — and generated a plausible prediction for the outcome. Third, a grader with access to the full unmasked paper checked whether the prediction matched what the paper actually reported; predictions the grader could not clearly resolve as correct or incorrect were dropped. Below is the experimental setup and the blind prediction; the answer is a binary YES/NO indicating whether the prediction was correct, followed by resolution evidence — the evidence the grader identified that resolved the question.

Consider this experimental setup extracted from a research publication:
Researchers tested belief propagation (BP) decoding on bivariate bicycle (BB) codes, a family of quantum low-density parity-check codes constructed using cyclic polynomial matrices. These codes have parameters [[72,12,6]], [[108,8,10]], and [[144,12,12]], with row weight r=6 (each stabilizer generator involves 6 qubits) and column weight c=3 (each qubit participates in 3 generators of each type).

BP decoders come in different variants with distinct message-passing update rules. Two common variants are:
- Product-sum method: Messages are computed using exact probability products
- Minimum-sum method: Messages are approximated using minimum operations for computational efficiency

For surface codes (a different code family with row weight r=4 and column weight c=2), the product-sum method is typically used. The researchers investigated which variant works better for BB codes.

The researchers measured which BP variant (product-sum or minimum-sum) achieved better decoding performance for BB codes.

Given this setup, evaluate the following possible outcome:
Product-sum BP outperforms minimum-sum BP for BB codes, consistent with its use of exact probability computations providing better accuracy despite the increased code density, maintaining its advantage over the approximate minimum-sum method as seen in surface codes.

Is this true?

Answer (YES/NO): NO